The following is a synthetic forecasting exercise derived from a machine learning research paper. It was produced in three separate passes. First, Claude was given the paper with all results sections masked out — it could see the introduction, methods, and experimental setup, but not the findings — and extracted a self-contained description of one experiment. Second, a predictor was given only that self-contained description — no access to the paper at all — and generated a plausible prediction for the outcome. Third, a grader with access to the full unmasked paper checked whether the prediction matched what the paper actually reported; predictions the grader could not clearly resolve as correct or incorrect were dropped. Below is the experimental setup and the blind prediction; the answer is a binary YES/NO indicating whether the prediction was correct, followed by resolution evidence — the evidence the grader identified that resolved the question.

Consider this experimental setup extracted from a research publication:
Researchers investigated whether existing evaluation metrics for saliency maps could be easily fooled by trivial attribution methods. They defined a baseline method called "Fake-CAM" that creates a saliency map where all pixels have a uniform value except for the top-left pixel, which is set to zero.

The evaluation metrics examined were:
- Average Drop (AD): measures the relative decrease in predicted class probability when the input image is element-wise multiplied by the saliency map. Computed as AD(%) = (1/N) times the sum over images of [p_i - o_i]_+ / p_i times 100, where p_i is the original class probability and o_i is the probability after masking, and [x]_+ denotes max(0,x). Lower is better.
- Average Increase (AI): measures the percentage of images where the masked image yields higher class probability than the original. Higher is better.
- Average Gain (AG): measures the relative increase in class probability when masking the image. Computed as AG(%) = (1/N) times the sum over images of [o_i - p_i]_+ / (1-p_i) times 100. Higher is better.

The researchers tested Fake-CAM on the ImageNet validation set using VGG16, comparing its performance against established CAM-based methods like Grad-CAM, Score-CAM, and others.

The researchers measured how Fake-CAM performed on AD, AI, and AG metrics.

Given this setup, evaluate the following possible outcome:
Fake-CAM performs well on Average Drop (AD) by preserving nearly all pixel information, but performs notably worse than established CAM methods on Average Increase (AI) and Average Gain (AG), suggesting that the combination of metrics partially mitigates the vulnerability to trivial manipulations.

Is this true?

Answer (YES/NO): NO